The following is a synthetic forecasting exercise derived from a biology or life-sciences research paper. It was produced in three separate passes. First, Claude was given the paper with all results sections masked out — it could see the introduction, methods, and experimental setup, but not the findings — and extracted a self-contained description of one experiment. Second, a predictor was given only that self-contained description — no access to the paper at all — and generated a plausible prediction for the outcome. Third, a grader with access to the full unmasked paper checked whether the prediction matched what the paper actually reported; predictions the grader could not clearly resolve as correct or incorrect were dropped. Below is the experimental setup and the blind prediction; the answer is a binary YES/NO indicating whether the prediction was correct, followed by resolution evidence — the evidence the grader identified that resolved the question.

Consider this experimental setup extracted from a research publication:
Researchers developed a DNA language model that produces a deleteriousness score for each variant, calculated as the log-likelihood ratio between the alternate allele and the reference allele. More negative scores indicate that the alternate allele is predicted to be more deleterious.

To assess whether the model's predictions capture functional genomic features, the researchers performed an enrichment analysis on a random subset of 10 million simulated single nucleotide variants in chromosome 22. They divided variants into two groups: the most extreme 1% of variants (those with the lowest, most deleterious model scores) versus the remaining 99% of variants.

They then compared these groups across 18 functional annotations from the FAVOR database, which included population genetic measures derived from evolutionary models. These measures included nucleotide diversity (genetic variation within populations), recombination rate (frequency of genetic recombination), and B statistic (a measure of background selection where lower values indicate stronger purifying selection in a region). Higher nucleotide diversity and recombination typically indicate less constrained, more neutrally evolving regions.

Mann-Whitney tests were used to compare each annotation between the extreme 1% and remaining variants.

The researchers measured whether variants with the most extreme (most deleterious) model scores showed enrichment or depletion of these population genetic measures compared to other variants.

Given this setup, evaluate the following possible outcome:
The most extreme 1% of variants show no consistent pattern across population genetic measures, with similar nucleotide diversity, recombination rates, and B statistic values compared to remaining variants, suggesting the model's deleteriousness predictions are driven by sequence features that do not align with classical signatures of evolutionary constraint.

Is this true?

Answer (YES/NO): NO